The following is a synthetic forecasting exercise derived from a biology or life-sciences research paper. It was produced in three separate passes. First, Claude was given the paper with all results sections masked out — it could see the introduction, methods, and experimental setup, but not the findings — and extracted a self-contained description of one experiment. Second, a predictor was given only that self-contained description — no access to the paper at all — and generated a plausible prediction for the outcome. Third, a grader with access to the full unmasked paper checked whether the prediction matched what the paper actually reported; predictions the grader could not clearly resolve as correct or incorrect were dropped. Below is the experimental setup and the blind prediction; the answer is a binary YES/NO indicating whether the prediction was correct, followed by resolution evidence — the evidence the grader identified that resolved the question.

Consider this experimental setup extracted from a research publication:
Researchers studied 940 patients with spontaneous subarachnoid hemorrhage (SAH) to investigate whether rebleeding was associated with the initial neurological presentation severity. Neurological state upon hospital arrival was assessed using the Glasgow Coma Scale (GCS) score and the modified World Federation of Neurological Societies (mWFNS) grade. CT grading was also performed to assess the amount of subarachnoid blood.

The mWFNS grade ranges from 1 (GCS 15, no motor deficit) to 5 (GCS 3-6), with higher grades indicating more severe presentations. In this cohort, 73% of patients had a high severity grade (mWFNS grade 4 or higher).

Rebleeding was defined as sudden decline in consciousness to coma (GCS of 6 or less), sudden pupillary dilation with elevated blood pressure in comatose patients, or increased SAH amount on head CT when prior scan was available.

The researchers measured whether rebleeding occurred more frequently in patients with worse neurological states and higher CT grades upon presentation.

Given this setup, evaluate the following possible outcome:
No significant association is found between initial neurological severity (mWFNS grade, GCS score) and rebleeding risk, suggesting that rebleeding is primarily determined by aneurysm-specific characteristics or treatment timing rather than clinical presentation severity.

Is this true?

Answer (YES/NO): NO